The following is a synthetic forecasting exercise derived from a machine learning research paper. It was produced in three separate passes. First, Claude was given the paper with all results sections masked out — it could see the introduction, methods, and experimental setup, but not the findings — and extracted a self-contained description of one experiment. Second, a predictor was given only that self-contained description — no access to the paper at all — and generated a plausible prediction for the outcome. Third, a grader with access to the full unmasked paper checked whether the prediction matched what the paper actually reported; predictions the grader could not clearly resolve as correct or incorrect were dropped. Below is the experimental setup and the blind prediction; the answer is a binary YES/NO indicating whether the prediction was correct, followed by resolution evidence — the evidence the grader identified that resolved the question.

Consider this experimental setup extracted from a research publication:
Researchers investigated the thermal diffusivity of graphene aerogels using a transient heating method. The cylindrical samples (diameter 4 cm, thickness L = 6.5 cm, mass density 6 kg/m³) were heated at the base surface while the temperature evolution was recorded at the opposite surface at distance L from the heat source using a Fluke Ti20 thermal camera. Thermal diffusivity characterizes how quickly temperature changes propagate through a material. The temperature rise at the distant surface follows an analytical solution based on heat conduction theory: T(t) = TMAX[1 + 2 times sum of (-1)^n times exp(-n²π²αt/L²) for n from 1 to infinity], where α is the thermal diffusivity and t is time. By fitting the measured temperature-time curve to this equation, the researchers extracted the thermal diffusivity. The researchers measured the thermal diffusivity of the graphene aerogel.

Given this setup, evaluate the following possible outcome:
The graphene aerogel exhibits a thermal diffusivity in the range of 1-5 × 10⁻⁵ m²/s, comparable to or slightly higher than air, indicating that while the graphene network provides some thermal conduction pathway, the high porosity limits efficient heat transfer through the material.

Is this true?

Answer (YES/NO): NO